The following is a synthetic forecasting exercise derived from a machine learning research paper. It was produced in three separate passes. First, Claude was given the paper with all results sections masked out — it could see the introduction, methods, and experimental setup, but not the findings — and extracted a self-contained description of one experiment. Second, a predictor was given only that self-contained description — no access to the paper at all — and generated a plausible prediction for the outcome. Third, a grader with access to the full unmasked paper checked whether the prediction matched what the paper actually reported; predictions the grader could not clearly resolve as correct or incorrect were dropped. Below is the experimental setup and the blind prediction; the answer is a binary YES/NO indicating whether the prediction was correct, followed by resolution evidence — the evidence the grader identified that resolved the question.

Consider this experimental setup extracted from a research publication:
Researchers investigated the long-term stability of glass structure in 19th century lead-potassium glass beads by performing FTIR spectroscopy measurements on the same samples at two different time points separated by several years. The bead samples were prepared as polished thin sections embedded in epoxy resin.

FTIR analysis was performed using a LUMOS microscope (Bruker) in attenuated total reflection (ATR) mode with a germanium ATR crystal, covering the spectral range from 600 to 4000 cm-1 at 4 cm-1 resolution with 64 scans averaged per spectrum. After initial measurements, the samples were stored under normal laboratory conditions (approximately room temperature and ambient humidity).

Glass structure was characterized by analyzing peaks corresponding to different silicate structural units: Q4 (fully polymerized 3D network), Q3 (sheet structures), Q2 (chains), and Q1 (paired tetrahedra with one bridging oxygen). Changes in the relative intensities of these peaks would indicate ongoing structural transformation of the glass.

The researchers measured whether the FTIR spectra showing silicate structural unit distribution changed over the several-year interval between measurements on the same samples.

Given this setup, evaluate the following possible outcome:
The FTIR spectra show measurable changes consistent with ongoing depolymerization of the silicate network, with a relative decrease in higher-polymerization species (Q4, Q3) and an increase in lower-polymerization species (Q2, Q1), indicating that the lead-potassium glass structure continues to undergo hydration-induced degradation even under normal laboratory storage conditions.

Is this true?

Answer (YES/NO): NO